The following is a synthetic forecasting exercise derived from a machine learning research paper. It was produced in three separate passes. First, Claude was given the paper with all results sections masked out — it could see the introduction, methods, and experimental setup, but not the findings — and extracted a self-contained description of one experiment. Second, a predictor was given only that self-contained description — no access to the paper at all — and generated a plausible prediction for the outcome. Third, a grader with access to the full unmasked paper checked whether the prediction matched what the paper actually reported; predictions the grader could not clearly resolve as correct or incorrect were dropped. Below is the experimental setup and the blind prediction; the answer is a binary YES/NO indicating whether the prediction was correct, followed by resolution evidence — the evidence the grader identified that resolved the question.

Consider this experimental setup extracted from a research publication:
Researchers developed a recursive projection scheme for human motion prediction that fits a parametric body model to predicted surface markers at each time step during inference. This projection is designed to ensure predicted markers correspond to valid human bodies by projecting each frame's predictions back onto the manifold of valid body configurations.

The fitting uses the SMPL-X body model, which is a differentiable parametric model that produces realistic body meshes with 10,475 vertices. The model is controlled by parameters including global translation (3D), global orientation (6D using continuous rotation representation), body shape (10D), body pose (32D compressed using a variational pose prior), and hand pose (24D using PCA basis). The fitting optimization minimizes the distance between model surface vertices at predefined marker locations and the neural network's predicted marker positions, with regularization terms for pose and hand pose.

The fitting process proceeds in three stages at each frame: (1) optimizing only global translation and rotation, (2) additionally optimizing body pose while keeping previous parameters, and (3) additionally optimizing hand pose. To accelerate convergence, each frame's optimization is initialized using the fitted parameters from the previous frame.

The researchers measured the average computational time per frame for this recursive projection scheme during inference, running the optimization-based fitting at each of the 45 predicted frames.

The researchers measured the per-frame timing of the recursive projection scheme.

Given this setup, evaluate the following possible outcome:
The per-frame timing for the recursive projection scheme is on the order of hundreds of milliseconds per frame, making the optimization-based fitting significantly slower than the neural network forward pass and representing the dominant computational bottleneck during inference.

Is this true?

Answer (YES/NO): NO